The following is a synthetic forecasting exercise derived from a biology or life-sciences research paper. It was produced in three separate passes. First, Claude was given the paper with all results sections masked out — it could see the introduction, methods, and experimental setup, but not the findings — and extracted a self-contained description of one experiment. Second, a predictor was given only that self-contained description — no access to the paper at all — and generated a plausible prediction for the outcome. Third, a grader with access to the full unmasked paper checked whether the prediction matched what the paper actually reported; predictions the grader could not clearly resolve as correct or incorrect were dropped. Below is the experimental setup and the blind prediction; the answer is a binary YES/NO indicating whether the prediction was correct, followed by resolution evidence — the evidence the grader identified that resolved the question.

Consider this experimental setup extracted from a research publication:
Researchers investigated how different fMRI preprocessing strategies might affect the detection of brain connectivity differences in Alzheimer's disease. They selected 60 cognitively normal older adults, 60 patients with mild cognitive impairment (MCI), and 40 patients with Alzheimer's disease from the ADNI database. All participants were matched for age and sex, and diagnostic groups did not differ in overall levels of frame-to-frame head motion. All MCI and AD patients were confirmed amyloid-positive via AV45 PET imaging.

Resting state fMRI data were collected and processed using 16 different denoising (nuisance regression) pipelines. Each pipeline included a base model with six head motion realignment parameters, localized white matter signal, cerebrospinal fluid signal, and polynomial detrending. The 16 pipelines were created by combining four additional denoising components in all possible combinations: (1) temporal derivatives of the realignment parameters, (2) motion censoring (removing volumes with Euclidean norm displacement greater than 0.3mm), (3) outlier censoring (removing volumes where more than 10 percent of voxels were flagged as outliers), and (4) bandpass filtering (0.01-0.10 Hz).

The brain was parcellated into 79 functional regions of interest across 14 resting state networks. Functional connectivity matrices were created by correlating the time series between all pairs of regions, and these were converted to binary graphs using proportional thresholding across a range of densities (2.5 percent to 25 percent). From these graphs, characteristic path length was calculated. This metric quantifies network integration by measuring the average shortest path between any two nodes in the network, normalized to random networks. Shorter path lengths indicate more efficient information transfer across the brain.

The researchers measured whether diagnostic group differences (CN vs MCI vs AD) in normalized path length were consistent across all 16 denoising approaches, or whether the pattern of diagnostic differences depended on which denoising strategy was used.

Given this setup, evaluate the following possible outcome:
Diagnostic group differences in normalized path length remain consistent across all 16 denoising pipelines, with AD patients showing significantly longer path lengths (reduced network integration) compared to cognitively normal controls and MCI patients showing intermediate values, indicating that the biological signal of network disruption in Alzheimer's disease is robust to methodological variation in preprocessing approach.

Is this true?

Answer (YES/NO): NO